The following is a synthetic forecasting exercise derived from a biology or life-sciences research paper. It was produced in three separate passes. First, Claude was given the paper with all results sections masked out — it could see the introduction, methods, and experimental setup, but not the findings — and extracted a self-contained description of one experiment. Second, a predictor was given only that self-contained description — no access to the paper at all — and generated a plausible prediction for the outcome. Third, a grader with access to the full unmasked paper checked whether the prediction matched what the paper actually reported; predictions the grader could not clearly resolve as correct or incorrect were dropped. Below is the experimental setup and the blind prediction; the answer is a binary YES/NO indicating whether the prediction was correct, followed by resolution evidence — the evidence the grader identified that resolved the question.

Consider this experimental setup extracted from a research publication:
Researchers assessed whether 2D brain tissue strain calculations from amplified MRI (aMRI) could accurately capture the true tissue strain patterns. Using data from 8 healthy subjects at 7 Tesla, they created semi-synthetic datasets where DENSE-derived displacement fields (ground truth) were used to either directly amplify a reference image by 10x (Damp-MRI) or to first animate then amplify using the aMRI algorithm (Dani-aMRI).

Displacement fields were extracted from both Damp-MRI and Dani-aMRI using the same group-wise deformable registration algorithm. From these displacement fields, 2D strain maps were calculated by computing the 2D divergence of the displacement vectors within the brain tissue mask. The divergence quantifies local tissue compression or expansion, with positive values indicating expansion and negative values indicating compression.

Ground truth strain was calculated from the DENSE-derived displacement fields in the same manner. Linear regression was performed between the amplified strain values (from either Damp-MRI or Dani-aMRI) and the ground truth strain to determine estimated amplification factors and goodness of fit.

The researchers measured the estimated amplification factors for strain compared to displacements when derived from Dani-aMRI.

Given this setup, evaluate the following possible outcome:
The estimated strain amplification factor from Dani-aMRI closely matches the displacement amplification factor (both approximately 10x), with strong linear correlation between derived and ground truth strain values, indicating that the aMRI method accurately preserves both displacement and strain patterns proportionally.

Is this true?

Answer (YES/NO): NO